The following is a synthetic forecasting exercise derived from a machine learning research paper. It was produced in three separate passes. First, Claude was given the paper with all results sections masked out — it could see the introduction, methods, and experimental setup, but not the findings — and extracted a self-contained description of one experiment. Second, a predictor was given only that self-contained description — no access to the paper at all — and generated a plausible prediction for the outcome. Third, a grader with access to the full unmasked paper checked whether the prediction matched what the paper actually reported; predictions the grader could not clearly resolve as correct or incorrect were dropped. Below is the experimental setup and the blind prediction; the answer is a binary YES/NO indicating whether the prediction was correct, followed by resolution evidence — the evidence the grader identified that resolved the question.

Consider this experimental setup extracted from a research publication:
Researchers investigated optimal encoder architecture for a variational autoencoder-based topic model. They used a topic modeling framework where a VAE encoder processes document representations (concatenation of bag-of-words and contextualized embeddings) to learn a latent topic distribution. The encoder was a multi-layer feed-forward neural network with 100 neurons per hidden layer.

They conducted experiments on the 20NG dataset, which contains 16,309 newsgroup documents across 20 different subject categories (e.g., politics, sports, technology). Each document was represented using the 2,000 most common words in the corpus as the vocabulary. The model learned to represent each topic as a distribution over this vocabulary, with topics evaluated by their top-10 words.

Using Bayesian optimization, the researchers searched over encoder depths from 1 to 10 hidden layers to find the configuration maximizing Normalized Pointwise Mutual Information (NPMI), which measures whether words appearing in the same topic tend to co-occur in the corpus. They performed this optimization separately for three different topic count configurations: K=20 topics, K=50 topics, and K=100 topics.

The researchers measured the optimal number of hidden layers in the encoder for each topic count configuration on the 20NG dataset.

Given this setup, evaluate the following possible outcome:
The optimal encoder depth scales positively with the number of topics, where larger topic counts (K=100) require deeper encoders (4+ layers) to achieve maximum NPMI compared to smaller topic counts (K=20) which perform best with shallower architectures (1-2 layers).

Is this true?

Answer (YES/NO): NO